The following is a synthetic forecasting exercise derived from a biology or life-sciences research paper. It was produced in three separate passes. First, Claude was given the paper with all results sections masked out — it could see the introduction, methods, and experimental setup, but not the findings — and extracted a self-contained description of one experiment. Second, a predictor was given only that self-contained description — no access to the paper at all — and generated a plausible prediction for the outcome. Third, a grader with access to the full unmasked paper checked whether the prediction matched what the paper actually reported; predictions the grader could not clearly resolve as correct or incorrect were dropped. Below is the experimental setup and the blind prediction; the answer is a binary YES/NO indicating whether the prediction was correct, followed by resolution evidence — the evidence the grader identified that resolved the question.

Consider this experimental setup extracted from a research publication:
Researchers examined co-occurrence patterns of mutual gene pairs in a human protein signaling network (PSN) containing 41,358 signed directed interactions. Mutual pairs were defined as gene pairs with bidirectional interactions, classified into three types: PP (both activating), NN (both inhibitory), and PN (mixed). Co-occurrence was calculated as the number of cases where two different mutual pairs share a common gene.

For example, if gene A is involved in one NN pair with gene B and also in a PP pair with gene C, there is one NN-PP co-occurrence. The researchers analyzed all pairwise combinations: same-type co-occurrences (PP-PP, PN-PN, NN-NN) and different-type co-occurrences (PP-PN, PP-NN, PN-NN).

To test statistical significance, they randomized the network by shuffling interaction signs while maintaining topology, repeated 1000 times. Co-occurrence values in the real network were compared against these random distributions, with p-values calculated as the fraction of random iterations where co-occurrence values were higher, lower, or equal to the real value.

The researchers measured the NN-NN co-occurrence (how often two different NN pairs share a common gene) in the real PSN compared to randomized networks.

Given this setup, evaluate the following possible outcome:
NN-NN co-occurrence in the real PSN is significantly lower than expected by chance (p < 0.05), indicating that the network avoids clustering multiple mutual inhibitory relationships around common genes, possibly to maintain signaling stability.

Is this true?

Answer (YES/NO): NO